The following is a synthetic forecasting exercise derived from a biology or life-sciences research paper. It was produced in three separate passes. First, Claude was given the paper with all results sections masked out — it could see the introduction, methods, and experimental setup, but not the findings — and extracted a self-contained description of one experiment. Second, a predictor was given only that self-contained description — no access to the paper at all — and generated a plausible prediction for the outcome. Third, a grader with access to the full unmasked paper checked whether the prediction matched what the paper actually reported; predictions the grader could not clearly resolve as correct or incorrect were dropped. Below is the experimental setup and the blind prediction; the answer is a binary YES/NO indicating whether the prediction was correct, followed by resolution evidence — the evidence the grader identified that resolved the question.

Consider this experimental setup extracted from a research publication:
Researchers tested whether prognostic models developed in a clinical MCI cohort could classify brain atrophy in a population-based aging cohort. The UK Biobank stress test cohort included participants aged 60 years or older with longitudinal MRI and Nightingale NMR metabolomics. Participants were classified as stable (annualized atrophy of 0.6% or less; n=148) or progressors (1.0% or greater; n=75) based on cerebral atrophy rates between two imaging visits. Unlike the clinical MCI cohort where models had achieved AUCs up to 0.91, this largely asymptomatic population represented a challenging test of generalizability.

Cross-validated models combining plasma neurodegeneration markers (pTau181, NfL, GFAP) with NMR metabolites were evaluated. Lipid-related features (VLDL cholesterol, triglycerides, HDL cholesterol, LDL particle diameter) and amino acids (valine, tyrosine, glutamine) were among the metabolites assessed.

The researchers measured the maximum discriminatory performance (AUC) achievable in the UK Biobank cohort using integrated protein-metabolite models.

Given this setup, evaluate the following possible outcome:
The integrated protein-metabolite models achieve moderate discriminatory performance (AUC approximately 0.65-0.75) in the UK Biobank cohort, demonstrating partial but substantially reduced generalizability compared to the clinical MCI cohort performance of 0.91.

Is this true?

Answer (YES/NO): YES